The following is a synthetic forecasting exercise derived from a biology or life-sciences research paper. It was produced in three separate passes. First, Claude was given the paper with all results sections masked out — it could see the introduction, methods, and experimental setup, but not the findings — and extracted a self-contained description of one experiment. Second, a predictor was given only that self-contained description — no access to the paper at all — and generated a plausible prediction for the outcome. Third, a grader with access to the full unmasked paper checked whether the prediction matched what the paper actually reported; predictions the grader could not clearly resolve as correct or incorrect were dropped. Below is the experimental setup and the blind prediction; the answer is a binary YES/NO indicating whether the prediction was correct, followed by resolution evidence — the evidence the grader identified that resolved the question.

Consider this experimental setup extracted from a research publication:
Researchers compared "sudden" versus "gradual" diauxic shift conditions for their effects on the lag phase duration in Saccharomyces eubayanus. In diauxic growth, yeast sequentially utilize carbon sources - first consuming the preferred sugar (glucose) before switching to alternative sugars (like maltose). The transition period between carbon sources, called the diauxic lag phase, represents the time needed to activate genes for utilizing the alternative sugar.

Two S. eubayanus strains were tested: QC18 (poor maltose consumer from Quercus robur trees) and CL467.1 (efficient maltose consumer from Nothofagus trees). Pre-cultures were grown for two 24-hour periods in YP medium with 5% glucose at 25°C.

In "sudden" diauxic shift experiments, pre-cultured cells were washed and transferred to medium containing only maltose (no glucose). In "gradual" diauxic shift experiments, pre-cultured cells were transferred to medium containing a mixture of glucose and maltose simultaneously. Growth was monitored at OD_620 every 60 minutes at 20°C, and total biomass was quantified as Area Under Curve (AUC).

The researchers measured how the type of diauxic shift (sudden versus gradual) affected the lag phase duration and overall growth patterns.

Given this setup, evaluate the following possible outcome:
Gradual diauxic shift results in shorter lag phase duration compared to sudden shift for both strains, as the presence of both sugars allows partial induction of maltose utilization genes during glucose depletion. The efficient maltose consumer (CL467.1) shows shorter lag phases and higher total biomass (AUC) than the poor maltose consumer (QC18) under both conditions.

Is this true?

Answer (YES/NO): NO